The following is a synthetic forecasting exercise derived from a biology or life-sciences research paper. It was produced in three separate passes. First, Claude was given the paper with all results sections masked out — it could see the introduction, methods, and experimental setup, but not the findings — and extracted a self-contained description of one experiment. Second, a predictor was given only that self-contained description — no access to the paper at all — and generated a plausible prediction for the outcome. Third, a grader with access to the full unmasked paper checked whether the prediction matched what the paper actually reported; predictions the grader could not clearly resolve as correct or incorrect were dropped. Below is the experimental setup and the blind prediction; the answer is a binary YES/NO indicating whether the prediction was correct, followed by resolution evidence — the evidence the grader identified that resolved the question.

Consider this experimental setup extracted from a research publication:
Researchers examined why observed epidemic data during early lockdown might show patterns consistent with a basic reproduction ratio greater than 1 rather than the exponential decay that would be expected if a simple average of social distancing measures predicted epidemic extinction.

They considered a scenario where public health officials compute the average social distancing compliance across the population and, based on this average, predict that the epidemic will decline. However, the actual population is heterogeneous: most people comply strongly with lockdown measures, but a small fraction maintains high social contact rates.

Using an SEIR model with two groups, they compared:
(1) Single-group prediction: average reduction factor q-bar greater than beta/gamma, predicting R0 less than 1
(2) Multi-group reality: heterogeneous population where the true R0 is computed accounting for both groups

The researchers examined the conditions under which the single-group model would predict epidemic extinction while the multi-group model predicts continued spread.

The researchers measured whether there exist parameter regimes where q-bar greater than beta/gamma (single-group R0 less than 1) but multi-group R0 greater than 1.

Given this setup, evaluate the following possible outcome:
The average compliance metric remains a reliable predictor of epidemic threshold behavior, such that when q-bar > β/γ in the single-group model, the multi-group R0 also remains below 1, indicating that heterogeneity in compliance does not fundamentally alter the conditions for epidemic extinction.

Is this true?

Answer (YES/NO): NO